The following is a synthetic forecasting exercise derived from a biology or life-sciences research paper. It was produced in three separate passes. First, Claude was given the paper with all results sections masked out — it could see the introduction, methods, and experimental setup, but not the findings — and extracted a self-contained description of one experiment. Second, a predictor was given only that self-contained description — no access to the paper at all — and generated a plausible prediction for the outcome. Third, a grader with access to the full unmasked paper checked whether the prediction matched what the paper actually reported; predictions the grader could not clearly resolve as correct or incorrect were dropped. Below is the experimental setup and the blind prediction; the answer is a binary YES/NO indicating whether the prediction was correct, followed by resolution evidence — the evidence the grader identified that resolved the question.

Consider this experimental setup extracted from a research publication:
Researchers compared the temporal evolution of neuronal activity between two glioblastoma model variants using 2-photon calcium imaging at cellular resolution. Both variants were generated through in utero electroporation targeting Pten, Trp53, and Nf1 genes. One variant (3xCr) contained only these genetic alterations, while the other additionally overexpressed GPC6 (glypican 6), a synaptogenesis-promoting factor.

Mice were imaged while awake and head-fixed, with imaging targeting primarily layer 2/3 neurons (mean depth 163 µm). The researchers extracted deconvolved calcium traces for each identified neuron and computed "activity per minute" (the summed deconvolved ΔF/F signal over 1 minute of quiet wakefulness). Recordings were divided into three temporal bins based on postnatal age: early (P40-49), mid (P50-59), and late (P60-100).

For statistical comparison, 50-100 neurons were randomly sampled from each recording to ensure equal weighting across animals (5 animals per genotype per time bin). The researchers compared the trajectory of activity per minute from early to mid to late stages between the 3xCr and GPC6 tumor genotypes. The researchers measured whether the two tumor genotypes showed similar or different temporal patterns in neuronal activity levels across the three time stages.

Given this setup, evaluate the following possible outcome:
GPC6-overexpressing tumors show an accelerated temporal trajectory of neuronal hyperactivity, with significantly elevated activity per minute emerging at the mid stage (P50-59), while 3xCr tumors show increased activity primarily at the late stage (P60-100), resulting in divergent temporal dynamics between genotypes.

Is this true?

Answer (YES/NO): NO